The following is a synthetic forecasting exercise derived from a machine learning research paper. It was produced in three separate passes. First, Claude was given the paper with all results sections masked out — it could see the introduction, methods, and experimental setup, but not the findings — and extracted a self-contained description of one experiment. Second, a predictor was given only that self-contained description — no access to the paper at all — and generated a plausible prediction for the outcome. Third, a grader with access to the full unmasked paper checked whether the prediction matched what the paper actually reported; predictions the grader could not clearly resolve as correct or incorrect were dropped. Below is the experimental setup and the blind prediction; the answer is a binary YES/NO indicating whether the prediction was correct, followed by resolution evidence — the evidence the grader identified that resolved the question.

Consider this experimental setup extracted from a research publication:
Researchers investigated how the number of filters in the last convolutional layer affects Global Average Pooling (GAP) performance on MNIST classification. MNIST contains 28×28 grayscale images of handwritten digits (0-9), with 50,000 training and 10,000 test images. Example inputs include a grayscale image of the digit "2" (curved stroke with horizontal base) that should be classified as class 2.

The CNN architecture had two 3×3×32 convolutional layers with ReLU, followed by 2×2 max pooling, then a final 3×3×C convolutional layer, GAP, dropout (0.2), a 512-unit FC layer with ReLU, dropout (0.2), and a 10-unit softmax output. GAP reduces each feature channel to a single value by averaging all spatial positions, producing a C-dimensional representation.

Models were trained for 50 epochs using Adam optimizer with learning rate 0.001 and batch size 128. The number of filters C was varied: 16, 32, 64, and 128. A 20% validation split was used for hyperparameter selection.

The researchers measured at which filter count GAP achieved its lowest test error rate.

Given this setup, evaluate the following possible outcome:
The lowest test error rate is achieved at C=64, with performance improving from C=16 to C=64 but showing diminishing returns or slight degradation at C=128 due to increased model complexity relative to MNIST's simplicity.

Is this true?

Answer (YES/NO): NO